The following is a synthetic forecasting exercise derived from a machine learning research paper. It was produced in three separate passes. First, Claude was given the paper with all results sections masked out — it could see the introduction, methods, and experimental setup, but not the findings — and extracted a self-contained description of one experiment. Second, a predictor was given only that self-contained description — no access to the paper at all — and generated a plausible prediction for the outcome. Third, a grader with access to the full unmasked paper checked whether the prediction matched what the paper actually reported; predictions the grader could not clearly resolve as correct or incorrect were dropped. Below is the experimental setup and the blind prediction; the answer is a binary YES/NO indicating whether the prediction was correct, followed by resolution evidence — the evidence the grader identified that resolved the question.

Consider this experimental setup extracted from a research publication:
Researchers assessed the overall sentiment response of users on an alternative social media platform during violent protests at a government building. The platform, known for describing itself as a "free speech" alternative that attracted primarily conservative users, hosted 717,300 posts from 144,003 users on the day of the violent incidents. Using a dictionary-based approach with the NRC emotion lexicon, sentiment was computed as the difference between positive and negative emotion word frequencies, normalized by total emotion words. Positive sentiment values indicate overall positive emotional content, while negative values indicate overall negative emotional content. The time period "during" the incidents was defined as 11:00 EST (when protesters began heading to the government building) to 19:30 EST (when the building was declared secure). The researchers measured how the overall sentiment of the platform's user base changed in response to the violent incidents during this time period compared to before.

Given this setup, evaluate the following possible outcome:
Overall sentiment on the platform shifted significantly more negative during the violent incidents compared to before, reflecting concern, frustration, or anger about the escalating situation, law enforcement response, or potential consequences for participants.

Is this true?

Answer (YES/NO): YES